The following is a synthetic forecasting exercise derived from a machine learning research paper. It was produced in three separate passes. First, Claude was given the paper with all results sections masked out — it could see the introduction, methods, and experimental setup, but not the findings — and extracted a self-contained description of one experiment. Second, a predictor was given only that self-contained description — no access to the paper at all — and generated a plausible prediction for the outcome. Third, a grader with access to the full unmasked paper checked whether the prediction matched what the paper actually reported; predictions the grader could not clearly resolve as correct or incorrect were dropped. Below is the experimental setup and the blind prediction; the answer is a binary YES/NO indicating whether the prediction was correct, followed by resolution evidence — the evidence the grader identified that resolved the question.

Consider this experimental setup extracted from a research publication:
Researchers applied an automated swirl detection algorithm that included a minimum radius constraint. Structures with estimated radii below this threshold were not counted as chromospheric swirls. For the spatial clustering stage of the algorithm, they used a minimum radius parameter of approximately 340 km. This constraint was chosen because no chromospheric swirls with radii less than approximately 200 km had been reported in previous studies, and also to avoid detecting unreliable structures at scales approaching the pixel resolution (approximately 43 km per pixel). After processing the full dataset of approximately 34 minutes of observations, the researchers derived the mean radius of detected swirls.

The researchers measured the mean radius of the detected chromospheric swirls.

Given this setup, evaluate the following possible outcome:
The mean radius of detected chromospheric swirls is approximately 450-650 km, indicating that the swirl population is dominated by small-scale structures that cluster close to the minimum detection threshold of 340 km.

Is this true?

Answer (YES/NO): NO